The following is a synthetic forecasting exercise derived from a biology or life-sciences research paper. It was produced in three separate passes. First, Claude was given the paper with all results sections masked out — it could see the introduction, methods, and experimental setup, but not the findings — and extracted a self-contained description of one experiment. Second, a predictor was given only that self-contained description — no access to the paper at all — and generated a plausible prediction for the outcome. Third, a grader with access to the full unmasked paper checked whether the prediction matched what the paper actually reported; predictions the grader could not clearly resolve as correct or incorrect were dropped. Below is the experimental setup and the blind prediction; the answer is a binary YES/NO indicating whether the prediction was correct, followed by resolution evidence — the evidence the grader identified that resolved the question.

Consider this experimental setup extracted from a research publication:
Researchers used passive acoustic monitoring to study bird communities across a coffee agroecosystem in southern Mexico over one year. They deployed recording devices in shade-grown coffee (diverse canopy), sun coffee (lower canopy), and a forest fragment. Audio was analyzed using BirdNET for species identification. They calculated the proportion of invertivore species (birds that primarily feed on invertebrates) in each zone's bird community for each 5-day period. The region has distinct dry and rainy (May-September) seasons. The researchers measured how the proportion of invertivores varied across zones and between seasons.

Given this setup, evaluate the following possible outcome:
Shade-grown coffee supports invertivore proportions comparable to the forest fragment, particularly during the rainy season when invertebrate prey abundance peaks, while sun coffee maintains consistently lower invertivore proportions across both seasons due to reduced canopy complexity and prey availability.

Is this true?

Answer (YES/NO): NO